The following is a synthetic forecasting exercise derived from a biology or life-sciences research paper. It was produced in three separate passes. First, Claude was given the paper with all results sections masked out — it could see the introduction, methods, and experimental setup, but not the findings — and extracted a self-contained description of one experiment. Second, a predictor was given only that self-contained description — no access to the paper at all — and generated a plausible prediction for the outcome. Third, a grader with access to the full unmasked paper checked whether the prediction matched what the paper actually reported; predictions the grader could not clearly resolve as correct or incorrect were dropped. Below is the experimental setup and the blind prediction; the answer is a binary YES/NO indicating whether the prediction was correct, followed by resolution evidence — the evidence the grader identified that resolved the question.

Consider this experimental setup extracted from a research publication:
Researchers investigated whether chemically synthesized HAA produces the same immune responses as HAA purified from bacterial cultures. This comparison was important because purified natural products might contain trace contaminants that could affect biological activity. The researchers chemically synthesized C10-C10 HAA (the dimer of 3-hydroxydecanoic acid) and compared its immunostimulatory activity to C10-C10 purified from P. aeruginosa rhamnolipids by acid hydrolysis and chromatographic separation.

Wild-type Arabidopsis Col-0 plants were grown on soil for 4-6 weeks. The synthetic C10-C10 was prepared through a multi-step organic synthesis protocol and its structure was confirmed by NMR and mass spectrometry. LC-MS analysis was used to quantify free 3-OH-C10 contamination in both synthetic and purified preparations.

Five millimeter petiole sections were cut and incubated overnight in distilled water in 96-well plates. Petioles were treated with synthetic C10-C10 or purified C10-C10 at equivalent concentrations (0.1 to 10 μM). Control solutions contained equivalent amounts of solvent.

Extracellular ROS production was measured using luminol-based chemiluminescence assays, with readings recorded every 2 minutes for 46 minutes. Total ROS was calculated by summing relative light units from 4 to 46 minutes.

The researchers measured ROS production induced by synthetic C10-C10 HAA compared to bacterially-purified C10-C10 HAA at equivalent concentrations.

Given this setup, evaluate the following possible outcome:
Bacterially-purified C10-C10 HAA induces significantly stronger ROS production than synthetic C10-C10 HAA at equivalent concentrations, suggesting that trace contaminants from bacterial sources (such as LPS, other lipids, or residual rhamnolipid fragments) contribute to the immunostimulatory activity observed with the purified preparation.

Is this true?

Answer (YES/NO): NO